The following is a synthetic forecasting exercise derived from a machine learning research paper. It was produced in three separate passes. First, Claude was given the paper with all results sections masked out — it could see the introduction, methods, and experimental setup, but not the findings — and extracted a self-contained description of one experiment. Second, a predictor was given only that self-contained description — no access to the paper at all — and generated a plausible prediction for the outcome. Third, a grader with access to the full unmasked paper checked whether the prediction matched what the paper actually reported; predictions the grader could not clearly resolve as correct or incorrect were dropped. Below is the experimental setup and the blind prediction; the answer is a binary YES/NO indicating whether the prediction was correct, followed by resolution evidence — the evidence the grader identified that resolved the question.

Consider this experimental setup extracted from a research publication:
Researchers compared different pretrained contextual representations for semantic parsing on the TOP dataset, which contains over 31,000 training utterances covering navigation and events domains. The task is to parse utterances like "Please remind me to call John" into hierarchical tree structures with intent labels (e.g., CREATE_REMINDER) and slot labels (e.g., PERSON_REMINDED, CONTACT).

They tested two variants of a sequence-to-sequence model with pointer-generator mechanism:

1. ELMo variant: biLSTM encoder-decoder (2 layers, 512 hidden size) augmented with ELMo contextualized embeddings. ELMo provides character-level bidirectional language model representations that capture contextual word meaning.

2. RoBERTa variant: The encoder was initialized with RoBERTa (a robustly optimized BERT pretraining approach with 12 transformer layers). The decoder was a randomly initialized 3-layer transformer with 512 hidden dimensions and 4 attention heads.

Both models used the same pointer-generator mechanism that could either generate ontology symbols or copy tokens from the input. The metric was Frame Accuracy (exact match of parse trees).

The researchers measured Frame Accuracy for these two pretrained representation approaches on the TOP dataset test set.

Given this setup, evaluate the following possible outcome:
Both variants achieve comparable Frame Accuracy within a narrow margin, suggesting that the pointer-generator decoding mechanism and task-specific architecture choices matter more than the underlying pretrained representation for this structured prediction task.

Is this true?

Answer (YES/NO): NO